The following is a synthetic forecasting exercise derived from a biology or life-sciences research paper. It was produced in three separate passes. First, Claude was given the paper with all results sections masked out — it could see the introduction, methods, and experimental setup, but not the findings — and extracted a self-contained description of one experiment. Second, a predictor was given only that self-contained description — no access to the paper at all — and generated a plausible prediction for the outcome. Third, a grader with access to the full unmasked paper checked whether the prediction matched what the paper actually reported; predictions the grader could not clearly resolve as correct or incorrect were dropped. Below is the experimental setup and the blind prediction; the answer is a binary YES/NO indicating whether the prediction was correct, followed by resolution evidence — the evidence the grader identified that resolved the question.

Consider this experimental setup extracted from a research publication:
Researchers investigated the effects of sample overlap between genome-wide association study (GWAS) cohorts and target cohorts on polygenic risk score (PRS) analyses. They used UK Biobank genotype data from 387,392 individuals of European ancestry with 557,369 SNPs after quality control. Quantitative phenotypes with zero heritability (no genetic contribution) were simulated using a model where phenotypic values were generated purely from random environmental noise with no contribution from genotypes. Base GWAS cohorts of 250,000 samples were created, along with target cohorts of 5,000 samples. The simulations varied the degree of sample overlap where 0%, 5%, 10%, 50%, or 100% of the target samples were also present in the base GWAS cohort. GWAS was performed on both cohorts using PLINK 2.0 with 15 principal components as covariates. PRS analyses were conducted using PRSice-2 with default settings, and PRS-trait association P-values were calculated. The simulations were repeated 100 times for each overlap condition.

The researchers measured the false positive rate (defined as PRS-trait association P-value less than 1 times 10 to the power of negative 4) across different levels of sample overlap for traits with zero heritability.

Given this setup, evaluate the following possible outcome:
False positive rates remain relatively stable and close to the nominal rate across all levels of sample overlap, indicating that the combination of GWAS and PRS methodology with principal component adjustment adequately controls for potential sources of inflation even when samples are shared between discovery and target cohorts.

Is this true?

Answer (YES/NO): NO